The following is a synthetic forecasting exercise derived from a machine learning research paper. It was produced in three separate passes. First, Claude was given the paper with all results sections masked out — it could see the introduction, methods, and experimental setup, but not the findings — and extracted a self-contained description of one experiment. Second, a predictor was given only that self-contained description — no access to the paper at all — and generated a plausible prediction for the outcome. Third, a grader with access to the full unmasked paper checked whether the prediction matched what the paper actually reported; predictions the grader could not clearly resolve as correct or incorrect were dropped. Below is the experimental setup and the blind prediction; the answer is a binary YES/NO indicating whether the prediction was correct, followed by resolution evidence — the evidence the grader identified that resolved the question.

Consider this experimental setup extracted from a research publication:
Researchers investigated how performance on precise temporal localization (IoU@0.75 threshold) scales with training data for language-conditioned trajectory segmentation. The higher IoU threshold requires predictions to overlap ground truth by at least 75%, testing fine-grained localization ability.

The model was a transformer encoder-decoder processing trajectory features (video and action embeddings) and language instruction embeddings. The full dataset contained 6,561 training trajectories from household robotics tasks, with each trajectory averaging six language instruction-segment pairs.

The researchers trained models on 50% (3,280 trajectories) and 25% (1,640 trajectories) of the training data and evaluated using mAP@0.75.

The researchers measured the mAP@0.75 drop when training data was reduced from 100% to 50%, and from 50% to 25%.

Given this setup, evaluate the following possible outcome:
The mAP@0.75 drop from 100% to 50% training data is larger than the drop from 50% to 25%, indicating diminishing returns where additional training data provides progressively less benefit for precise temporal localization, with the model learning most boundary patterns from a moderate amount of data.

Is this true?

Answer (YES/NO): NO